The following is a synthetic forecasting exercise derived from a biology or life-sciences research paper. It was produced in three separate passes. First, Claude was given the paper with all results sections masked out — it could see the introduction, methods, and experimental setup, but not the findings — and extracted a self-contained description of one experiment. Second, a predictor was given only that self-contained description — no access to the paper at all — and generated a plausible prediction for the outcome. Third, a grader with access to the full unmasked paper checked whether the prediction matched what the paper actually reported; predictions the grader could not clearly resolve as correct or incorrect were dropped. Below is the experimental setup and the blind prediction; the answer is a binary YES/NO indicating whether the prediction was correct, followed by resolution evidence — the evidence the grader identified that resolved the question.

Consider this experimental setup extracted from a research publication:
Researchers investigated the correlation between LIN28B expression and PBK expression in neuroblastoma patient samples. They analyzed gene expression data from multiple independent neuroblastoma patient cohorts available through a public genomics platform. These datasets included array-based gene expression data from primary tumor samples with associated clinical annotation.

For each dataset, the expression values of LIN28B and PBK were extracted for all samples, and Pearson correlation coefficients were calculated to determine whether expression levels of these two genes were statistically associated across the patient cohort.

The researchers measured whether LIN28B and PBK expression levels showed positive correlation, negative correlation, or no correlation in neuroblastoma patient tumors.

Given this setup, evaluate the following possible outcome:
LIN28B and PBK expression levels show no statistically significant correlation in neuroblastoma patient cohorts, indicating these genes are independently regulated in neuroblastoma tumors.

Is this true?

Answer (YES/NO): NO